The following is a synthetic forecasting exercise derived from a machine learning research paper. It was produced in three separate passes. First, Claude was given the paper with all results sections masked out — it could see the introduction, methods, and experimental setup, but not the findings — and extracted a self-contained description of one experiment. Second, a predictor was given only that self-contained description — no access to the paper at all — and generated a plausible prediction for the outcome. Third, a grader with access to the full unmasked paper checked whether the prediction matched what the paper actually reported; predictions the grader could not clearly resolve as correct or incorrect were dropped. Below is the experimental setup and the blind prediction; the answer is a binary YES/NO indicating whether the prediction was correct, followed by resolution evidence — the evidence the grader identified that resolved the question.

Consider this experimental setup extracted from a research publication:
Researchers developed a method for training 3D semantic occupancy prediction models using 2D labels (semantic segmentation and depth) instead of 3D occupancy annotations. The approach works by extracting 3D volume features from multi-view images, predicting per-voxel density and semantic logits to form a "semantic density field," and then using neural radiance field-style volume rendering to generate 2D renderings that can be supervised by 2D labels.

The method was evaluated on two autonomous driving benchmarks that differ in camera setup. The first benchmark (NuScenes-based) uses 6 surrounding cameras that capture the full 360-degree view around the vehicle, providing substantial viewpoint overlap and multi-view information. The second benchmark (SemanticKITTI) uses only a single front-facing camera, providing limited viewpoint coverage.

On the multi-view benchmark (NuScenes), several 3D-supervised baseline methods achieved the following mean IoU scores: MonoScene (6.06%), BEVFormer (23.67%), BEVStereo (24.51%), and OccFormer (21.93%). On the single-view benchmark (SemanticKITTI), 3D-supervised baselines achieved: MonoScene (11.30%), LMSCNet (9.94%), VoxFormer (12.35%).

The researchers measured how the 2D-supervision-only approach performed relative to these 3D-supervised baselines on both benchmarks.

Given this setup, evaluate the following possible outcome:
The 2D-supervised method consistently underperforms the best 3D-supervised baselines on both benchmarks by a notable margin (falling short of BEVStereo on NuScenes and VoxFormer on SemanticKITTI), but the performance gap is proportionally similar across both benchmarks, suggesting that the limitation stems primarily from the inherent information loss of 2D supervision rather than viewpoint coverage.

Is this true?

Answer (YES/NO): NO